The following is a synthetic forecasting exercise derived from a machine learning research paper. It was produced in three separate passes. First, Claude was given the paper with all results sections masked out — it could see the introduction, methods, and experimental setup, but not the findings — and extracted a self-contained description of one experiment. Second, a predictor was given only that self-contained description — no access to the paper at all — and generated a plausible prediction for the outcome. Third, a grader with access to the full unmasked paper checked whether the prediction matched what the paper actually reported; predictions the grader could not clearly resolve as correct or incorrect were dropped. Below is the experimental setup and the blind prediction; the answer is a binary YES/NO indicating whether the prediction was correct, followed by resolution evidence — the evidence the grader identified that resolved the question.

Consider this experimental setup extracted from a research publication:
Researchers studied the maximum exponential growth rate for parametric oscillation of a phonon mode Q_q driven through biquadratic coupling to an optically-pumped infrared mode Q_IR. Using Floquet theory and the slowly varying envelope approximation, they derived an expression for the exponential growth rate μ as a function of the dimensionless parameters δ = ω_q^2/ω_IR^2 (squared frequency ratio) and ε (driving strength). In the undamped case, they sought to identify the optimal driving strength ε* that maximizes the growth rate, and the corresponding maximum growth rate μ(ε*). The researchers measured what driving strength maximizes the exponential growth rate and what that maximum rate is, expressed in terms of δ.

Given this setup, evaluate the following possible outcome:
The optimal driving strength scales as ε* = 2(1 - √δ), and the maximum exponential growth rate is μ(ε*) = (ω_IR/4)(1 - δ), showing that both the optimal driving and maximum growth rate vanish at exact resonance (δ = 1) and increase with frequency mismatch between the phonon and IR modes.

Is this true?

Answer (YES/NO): NO